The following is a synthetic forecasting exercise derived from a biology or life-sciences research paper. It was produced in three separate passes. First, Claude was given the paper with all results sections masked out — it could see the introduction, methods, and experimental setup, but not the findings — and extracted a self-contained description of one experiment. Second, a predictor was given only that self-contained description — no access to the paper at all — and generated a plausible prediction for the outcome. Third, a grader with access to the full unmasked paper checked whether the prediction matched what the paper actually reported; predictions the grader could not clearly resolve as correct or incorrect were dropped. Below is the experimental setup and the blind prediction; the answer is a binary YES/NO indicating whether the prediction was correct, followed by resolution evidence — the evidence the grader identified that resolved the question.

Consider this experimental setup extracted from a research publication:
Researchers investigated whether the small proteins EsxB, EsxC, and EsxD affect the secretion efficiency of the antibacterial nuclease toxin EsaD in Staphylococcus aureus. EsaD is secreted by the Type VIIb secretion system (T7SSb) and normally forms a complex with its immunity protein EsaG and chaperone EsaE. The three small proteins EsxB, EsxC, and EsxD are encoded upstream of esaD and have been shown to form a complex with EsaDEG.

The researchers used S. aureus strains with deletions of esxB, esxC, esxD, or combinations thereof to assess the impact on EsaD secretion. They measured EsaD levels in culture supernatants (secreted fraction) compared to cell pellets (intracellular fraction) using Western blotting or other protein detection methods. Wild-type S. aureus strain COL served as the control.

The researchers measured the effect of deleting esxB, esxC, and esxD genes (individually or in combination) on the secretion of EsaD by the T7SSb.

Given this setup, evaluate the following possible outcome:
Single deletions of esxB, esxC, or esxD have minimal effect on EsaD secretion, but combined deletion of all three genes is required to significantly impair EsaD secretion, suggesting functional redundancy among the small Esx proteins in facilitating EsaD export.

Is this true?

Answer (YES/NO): NO